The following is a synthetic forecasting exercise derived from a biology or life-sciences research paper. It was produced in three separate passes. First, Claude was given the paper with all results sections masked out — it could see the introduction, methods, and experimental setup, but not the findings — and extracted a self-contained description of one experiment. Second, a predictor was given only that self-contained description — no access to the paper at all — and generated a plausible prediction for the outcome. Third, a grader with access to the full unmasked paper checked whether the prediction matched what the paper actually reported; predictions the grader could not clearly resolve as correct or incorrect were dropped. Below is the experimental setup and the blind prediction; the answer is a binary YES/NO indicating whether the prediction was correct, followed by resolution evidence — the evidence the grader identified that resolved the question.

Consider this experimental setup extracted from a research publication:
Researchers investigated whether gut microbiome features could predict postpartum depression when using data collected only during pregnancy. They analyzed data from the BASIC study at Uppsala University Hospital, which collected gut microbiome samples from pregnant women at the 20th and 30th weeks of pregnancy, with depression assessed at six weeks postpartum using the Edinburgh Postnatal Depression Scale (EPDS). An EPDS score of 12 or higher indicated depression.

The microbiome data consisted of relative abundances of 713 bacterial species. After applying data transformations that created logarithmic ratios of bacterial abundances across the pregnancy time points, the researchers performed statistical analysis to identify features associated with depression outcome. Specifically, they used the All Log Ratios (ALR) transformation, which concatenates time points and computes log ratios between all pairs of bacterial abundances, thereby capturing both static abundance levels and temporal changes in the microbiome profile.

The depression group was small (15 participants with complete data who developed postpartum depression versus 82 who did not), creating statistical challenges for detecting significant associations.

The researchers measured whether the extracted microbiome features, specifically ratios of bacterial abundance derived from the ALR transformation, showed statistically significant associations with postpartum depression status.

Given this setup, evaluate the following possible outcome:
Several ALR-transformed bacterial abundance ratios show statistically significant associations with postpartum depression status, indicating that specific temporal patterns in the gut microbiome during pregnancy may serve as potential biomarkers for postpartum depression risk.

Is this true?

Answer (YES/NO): NO